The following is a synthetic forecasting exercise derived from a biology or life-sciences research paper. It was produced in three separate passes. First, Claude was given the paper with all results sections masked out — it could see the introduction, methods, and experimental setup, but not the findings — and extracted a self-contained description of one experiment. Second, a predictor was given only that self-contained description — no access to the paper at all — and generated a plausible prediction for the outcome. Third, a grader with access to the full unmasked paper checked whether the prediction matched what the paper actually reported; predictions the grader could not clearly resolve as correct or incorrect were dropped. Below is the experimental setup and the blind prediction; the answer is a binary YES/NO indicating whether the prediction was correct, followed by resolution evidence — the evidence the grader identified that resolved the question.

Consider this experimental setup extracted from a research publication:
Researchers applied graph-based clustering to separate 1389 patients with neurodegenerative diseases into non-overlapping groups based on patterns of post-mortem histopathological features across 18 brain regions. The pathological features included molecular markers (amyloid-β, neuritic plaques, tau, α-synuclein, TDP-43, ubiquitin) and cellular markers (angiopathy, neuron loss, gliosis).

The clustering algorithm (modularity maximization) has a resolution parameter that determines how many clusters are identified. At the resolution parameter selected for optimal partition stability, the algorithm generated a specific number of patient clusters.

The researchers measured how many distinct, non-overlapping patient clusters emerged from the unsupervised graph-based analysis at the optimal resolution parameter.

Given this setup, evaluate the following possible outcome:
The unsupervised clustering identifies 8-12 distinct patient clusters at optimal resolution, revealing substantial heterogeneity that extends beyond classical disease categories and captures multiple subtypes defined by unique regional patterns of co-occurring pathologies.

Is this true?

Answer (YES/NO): NO